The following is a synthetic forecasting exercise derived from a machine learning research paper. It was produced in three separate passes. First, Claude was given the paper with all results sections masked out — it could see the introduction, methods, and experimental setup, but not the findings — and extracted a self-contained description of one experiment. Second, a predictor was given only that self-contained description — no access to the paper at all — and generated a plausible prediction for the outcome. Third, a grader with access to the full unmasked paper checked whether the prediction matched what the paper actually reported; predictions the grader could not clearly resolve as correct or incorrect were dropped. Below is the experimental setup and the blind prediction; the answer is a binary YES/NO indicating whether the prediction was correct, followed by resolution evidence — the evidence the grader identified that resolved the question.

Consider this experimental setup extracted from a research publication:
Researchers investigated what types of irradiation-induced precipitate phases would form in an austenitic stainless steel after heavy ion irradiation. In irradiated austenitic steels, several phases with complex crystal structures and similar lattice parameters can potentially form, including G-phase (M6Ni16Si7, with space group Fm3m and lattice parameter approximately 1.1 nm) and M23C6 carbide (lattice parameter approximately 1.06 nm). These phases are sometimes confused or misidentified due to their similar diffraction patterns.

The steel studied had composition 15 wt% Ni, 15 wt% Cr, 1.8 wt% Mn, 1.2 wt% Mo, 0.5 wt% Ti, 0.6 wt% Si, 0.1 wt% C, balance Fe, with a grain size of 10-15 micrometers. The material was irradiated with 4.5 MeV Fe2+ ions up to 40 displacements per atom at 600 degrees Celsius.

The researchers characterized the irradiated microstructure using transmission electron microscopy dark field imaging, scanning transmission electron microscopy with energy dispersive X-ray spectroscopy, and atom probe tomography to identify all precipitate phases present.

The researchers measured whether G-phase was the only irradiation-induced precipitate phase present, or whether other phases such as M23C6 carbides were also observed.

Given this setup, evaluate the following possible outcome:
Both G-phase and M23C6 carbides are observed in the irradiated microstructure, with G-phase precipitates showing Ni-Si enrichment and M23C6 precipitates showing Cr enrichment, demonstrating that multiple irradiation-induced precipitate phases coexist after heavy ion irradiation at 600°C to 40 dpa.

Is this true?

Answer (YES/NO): NO